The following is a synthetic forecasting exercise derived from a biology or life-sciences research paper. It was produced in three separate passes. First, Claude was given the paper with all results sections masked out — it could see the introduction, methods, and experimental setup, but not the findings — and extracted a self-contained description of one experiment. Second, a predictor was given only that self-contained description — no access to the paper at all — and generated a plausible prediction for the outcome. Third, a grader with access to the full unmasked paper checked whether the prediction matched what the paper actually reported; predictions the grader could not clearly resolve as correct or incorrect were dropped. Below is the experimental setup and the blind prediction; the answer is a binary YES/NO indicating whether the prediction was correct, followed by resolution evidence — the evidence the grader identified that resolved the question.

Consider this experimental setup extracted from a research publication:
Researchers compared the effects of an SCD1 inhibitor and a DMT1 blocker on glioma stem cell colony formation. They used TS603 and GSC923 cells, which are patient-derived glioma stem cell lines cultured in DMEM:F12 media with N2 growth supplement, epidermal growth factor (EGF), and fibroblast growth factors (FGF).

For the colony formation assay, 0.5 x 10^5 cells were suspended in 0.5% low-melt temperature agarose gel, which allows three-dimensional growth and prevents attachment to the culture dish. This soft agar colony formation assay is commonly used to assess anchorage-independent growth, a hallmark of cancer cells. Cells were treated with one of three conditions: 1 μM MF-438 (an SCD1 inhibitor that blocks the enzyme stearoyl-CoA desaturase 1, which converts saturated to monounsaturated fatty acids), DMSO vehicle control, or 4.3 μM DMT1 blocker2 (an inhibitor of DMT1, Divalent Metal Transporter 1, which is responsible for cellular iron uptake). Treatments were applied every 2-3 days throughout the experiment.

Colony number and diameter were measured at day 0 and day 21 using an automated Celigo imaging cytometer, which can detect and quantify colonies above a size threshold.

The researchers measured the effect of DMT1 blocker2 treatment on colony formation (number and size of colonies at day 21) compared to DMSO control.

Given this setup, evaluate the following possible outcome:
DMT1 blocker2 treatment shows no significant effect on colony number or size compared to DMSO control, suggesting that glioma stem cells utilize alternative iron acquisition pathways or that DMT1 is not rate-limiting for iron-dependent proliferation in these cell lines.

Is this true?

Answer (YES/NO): NO